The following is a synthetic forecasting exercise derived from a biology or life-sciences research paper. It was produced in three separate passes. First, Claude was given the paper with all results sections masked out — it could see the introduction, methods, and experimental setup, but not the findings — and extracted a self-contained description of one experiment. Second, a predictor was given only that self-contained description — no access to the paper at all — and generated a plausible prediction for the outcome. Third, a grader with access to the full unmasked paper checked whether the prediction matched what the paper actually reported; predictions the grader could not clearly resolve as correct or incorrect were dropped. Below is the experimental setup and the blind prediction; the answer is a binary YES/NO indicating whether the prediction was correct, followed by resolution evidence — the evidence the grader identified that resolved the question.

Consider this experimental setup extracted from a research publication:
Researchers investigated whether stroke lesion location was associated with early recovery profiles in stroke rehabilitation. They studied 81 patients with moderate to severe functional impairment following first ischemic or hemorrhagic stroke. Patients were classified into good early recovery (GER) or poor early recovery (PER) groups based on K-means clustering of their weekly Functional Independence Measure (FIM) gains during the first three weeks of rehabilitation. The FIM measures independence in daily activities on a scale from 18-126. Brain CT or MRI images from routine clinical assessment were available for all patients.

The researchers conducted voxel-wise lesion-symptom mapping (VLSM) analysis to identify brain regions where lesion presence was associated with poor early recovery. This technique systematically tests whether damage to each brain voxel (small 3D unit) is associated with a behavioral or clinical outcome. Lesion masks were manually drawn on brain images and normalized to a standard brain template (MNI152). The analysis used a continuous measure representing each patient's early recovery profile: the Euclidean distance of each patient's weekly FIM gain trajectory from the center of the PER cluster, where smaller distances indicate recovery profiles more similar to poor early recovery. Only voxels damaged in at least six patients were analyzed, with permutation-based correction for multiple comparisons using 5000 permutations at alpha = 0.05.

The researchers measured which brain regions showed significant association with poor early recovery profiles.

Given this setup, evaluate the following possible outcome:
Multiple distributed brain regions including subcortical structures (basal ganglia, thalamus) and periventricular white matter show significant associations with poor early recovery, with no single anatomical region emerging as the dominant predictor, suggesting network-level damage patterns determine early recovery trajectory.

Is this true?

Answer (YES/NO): NO